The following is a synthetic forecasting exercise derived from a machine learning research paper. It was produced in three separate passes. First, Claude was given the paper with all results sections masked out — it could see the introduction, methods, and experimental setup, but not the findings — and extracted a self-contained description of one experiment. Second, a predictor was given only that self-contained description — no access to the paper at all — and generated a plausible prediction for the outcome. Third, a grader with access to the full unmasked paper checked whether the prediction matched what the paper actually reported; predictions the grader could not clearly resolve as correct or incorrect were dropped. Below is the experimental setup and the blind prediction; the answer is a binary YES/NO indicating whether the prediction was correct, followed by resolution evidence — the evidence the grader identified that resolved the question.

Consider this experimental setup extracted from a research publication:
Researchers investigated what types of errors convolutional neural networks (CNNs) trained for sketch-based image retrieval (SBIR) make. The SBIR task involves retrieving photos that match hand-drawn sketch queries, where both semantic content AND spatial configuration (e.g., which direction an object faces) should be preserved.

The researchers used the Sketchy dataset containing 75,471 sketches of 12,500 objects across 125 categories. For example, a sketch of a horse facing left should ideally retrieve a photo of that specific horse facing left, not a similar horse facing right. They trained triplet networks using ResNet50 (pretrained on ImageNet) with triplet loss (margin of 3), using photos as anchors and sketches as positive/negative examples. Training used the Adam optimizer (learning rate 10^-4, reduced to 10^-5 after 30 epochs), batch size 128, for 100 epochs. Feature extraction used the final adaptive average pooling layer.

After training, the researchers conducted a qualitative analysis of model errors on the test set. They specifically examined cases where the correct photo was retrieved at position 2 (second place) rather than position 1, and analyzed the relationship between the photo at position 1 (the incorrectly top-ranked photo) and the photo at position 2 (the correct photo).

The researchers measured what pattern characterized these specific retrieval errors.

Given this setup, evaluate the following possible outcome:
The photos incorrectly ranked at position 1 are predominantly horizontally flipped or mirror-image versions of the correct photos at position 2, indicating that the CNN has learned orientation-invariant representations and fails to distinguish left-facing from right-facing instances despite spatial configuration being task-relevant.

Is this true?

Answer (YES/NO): YES